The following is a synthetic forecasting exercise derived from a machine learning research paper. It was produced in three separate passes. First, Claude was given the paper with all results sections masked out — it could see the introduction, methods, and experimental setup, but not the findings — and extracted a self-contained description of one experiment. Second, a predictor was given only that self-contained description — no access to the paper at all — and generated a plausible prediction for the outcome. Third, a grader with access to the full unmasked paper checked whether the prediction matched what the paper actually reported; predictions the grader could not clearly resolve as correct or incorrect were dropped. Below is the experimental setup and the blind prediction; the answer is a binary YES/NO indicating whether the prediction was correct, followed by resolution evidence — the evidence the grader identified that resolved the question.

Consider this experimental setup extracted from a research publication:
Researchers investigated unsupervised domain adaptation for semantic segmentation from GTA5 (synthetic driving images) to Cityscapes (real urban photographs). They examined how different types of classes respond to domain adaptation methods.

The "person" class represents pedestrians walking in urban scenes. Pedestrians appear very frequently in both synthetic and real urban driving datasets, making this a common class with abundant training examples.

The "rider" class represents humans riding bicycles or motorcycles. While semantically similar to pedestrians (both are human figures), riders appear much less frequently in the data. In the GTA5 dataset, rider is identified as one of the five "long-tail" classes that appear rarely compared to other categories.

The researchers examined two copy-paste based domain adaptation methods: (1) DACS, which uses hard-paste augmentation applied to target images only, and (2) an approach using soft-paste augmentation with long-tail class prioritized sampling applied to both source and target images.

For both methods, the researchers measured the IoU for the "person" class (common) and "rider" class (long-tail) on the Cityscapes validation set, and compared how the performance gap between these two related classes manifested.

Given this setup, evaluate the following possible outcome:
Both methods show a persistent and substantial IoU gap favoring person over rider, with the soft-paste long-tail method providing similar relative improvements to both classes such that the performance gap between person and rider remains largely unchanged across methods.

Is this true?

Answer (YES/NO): NO